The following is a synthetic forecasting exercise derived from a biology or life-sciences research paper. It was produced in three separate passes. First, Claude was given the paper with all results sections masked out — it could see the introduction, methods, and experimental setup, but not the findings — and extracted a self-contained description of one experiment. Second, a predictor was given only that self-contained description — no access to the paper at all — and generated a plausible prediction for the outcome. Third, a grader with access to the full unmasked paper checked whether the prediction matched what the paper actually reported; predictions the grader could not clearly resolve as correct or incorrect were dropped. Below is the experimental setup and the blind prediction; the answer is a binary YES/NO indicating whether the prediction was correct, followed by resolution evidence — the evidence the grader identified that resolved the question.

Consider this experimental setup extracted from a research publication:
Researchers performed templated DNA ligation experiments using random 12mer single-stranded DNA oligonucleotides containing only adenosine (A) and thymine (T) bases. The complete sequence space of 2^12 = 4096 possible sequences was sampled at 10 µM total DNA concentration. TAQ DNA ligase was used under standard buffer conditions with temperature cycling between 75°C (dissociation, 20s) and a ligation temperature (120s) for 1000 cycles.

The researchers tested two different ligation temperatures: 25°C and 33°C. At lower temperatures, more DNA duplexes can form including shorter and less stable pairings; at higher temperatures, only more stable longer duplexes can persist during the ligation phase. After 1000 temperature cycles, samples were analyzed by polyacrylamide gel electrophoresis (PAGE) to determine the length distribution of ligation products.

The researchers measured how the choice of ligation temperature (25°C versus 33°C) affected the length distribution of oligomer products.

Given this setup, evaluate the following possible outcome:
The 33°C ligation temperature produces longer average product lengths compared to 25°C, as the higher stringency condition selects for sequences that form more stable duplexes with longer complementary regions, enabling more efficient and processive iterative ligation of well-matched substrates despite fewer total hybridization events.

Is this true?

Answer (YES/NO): YES